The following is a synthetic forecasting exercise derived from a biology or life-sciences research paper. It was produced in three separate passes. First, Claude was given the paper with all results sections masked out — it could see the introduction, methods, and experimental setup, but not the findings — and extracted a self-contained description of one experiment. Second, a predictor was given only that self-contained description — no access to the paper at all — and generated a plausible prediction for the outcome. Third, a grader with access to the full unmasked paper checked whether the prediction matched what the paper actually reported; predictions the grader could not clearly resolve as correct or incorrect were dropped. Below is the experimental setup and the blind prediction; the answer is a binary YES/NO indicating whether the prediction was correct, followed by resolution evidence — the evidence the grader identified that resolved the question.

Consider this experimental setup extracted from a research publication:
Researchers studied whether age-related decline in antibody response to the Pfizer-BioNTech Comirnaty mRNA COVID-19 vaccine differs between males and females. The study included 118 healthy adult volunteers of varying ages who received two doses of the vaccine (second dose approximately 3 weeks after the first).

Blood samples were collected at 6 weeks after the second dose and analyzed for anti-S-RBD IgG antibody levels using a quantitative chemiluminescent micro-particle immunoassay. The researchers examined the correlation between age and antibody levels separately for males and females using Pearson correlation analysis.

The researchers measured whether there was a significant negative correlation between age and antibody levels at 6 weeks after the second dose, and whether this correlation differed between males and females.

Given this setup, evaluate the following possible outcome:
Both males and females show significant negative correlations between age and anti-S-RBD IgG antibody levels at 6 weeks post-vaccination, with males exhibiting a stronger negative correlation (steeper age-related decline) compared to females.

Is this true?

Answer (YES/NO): NO